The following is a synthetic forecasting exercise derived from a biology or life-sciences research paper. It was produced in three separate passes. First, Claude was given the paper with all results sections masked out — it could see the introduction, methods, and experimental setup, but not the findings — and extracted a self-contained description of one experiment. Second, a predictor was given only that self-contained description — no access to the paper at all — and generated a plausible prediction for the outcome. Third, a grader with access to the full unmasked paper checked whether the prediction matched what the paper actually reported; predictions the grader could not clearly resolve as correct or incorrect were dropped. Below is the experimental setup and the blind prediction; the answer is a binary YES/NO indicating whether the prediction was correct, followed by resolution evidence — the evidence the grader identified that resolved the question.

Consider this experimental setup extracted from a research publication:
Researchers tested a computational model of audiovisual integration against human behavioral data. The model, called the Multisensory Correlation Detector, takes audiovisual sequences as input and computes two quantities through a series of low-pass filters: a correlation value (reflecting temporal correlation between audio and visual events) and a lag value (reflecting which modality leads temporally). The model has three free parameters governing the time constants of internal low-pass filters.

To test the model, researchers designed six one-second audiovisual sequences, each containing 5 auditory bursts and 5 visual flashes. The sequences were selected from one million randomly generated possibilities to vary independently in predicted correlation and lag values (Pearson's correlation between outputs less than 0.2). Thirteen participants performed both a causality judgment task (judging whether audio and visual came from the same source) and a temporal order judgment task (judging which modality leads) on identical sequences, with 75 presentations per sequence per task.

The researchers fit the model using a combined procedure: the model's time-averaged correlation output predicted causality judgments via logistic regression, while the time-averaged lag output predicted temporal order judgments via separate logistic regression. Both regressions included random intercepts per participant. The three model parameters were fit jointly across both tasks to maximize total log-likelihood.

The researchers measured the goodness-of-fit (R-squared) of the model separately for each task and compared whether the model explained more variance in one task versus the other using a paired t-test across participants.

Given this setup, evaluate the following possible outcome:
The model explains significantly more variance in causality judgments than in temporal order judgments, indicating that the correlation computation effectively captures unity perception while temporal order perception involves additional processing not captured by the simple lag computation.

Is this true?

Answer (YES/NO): YES